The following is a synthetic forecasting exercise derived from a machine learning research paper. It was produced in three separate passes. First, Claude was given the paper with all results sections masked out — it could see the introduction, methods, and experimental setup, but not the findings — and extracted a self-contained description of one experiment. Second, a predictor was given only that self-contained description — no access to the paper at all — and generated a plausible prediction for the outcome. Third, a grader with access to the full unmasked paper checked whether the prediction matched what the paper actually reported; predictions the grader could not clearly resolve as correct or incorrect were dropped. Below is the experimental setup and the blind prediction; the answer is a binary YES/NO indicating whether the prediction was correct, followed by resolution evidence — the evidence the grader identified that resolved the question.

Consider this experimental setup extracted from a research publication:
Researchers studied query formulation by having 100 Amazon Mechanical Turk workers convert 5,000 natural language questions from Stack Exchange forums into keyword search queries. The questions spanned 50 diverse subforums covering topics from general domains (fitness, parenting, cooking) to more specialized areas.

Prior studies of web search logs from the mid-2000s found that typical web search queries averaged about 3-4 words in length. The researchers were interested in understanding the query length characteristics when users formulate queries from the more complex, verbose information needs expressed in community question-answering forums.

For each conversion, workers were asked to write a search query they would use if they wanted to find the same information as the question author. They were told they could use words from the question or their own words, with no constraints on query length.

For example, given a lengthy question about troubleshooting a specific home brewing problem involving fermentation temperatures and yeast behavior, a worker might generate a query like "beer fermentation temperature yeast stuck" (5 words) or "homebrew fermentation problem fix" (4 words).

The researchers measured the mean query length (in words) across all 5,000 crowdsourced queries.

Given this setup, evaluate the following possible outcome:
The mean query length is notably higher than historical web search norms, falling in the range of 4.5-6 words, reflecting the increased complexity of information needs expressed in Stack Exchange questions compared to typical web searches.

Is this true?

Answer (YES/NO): NO